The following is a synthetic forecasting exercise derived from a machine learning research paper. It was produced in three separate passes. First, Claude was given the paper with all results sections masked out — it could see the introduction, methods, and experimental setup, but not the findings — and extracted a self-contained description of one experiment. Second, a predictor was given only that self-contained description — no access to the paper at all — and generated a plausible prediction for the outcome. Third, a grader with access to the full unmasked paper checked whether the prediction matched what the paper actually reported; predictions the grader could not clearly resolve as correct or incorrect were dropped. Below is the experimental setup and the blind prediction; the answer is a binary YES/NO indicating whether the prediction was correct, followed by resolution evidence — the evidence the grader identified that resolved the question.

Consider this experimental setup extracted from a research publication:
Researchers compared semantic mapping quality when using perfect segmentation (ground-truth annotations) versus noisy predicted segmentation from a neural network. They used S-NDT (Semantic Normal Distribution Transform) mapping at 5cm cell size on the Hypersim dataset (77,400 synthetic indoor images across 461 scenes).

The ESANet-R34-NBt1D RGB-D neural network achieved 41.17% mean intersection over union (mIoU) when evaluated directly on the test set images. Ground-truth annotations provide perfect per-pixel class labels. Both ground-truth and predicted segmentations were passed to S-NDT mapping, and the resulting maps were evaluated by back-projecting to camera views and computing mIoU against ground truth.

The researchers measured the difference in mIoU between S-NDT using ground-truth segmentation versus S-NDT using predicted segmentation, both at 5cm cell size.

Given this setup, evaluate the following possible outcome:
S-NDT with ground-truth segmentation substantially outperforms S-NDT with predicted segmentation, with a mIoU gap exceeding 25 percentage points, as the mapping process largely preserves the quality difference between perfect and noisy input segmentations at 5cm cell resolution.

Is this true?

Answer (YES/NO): YES